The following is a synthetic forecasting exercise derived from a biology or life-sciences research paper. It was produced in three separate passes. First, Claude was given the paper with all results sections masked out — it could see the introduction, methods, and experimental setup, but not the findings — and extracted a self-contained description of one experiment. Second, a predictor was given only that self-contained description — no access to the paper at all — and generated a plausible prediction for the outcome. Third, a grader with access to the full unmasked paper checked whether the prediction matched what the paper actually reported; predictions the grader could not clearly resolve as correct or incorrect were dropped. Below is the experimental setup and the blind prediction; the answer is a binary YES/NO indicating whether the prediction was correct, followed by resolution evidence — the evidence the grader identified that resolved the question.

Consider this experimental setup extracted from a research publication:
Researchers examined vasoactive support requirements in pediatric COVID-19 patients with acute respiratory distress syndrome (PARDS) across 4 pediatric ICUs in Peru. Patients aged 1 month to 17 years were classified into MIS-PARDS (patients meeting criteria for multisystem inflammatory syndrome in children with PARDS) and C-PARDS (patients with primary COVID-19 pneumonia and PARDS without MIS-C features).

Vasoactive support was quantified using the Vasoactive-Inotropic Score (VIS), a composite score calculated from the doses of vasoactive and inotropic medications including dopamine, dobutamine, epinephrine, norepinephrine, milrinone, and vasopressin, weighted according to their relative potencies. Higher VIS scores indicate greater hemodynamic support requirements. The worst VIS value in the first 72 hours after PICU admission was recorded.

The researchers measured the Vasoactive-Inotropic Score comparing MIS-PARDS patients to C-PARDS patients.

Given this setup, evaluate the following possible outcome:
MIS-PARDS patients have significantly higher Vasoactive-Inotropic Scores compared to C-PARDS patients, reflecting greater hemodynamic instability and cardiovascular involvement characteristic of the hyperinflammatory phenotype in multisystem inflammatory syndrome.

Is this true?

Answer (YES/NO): NO